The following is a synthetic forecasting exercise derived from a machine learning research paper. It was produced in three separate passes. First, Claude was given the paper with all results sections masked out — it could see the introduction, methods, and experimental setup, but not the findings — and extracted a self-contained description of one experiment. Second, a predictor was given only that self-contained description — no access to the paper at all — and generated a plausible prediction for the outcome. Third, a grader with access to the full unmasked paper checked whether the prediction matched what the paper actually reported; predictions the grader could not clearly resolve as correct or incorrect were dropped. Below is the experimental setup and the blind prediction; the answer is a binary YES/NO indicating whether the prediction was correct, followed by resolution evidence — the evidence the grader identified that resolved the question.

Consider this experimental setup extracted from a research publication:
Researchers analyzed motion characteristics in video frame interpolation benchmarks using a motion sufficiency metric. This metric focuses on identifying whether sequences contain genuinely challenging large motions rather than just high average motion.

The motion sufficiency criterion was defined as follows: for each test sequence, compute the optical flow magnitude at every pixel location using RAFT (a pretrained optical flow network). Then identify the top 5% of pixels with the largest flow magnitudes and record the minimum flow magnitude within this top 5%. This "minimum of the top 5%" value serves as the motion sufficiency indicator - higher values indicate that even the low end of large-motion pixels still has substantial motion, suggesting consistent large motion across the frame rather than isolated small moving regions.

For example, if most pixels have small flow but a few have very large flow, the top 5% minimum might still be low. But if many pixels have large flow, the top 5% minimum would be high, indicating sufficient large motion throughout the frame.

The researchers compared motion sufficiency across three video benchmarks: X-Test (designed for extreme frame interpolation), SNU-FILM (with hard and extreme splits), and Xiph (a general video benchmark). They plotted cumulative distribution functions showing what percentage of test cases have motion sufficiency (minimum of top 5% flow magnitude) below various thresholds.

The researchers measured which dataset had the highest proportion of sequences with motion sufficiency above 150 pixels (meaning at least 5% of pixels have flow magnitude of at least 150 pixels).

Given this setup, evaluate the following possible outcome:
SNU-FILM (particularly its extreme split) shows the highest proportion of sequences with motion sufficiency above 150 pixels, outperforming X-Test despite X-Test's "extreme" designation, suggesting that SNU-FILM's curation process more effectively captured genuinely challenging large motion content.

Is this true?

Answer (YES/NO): NO